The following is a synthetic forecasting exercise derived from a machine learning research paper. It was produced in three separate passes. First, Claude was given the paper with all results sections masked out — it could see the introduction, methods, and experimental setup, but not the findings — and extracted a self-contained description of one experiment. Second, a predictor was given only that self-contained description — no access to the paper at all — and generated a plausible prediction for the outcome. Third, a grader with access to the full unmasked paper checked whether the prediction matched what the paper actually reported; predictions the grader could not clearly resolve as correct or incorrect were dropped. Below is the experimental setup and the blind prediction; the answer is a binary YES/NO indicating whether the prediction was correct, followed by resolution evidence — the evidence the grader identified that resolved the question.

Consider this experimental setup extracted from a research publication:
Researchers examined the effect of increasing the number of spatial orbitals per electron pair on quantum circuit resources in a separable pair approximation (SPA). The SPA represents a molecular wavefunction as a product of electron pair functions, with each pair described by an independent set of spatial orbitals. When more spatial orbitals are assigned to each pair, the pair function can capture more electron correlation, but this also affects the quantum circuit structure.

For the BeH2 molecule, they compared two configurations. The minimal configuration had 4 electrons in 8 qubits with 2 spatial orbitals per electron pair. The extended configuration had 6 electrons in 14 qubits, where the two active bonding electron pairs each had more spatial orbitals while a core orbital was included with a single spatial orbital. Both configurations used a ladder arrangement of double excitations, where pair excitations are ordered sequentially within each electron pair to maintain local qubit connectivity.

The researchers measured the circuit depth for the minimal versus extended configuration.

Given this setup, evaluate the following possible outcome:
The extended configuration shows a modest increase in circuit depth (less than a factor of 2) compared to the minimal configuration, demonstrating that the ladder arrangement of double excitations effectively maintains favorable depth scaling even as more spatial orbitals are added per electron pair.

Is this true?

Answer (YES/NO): NO